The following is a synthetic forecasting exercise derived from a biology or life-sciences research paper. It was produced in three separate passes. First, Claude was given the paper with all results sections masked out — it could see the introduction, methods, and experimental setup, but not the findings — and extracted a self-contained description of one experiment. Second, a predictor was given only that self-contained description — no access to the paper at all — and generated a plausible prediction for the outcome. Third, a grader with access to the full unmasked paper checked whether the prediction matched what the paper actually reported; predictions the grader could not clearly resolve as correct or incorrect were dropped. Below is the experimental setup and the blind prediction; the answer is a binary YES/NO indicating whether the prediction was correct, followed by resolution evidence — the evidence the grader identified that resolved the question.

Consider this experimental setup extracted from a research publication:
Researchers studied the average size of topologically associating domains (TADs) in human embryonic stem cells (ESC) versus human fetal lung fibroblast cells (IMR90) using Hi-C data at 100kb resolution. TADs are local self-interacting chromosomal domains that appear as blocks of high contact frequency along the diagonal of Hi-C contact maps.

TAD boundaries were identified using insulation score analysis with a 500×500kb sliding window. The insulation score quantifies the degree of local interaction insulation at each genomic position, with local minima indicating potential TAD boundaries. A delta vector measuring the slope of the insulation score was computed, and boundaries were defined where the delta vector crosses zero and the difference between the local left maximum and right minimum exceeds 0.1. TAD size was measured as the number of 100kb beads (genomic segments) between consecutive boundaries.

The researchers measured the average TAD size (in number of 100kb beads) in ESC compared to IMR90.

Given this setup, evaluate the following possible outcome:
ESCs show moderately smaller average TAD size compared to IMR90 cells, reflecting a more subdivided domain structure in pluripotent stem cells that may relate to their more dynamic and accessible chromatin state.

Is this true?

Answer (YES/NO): NO